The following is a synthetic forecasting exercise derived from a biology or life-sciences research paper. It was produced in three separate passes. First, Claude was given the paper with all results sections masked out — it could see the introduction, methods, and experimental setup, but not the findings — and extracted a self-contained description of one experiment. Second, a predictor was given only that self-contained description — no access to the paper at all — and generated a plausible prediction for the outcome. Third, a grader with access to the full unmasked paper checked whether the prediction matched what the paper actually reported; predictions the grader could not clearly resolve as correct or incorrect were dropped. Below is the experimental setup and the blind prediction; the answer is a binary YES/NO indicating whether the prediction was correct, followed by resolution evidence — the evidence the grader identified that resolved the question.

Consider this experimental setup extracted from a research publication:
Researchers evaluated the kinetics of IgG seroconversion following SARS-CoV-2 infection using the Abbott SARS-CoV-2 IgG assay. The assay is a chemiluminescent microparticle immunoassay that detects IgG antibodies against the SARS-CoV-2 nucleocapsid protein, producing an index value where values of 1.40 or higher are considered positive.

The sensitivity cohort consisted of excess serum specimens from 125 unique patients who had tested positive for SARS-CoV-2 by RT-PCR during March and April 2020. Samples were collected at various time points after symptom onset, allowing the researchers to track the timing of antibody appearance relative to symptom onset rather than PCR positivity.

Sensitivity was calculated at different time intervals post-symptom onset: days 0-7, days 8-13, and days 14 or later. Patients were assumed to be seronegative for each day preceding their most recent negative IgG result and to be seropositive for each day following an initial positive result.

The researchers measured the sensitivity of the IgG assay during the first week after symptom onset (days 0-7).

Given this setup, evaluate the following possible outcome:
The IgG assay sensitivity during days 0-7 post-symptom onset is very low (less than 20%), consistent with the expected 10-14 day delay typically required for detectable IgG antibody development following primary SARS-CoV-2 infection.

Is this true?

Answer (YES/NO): NO